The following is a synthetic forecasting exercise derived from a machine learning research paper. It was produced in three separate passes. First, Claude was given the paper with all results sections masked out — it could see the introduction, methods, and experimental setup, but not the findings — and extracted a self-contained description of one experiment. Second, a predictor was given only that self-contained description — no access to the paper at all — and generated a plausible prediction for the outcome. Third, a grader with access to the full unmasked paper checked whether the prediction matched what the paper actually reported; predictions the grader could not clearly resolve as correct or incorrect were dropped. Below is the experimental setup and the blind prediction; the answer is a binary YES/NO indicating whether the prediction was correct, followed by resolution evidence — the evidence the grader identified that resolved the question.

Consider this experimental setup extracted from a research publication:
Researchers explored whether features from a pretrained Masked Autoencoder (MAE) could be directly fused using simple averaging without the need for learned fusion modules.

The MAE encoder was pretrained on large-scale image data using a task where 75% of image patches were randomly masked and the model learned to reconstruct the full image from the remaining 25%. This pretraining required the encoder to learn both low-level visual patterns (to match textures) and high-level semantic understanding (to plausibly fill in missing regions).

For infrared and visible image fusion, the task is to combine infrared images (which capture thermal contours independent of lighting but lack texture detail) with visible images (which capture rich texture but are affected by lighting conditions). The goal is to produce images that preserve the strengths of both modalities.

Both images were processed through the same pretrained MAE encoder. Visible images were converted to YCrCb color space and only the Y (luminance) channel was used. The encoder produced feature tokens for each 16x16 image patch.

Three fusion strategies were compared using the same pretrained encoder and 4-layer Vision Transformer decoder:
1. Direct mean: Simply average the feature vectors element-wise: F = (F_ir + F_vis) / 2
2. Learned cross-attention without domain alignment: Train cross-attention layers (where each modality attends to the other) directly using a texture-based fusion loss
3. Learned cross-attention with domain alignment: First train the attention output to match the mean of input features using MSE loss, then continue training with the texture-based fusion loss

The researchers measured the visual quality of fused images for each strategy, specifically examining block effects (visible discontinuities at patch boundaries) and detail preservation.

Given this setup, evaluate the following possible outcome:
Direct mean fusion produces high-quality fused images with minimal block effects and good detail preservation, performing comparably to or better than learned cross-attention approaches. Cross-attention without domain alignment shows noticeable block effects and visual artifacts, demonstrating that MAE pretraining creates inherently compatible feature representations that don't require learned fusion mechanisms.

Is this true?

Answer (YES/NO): NO